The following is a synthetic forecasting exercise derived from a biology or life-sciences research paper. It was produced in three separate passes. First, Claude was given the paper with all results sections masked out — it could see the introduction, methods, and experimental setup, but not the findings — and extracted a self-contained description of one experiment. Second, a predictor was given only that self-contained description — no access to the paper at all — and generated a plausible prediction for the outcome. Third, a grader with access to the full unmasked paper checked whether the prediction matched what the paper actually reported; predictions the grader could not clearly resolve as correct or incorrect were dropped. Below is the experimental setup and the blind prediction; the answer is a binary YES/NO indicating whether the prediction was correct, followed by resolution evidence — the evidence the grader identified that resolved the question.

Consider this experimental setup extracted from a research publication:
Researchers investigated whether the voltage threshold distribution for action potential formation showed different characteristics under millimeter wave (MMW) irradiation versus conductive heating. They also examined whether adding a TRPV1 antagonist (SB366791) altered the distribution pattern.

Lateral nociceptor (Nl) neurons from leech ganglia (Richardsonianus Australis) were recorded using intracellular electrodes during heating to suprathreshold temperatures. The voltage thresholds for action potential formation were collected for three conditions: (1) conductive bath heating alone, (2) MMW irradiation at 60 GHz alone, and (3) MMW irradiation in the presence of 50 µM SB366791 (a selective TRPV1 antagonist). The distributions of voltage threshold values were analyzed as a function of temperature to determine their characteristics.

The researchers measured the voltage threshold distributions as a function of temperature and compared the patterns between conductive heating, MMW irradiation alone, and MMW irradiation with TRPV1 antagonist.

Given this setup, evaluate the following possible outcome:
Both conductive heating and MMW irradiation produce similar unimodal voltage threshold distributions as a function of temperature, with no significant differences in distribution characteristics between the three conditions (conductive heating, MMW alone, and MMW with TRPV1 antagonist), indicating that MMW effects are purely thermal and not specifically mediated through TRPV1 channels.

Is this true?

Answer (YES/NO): NO